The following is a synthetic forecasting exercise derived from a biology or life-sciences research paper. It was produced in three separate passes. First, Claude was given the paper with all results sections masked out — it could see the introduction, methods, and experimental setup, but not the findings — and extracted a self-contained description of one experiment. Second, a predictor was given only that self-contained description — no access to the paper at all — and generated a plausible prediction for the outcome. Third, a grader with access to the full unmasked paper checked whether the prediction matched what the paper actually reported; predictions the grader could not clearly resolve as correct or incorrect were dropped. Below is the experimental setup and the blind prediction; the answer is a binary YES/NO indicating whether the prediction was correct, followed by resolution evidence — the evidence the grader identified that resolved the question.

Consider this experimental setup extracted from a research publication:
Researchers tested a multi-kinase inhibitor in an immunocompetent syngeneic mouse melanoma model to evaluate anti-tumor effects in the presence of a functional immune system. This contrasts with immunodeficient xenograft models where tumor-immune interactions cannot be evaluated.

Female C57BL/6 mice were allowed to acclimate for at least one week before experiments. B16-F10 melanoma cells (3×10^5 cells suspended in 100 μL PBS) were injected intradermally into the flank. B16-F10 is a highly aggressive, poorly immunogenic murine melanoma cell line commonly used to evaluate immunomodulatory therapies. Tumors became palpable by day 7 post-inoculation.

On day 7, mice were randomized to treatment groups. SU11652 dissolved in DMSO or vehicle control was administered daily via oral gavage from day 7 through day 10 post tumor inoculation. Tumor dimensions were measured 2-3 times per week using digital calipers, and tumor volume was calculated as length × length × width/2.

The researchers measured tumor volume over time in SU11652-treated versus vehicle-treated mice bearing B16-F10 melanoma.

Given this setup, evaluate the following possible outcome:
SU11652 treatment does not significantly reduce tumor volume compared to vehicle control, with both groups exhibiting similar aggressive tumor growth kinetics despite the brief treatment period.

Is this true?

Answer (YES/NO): NO